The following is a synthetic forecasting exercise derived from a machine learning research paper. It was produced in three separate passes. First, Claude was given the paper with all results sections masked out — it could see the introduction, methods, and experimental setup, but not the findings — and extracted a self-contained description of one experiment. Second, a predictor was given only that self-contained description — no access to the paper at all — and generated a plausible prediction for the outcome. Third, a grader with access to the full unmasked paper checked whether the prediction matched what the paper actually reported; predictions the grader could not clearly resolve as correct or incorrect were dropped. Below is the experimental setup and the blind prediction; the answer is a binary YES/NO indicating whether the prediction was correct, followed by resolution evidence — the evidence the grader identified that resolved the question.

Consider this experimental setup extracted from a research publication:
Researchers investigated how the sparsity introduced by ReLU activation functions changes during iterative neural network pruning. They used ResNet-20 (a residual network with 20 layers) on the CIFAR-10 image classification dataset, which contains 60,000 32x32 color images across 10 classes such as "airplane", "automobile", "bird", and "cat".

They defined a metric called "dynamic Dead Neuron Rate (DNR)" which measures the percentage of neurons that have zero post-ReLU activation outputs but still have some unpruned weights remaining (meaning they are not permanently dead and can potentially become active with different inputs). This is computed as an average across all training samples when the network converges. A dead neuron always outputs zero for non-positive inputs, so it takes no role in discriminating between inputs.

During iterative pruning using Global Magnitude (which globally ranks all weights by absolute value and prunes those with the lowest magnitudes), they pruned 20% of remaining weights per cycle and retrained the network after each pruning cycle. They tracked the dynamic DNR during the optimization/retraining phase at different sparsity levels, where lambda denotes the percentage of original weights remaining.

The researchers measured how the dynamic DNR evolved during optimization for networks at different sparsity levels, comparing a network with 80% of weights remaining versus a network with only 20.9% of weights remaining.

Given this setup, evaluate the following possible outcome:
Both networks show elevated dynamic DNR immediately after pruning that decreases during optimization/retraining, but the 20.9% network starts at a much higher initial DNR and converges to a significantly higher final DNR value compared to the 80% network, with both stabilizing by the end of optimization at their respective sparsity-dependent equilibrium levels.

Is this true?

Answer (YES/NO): NO